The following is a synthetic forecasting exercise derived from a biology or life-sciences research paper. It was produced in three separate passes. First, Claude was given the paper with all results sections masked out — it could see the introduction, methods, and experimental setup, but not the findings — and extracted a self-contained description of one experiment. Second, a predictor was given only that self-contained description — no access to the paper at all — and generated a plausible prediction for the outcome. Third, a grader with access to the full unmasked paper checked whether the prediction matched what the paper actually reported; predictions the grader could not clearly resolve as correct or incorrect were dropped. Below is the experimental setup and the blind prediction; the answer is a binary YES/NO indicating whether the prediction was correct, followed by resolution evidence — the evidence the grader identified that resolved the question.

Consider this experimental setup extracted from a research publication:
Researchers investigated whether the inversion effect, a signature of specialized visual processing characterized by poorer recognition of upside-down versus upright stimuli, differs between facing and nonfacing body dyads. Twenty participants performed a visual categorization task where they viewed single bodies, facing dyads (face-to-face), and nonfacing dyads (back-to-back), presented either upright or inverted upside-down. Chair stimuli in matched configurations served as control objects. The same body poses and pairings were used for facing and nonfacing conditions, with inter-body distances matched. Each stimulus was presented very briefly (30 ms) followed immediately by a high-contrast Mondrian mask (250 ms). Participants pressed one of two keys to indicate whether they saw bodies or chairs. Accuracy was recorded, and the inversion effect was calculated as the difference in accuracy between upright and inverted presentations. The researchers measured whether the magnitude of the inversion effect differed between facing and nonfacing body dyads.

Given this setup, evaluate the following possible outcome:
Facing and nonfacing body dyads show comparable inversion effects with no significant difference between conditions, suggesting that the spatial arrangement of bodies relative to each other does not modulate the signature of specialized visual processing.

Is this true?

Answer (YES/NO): NO